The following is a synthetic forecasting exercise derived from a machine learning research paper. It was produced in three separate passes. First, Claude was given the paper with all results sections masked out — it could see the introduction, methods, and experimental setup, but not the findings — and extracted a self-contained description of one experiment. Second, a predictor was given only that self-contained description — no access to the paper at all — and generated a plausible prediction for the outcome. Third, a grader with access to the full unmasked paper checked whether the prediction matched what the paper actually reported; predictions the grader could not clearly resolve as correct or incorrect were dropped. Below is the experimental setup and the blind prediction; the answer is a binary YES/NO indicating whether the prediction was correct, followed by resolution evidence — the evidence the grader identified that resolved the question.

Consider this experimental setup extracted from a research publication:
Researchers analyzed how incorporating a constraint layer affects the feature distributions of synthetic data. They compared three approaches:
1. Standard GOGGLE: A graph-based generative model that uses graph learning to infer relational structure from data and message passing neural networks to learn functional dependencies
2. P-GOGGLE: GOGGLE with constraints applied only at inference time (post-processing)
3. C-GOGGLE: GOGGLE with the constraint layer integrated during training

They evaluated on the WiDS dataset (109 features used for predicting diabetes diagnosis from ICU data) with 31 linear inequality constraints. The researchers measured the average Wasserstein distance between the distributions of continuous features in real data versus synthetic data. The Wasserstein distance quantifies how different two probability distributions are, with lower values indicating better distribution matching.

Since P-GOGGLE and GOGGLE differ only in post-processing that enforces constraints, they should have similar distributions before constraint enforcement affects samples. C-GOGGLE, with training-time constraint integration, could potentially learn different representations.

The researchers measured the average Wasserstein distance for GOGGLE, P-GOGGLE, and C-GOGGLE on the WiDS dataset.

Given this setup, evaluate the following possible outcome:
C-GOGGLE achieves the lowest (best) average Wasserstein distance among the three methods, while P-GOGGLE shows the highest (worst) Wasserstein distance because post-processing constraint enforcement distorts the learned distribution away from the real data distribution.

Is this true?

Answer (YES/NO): NO